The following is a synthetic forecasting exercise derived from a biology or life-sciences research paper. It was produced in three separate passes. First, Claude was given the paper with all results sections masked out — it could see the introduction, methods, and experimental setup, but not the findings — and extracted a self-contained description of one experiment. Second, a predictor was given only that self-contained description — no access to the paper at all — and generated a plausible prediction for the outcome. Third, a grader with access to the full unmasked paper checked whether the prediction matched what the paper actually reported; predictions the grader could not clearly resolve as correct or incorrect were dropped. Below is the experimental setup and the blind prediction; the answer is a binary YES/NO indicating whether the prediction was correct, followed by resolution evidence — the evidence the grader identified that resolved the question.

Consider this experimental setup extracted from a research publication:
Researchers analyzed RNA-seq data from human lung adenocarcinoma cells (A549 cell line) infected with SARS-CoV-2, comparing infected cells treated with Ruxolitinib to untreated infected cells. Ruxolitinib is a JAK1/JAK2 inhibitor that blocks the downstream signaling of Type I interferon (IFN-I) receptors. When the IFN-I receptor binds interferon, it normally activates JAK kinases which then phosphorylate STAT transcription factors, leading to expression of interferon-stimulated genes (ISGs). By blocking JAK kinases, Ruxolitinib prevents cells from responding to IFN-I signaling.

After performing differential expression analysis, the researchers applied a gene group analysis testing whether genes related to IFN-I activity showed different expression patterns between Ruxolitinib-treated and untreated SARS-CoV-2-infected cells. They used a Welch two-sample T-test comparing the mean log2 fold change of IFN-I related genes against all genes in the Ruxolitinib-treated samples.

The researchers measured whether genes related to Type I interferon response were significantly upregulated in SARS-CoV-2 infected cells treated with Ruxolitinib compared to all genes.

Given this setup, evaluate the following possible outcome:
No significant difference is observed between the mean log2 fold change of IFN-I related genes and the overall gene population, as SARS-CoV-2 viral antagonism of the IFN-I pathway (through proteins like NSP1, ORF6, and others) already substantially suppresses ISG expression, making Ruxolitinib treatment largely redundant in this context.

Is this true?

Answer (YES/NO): NO